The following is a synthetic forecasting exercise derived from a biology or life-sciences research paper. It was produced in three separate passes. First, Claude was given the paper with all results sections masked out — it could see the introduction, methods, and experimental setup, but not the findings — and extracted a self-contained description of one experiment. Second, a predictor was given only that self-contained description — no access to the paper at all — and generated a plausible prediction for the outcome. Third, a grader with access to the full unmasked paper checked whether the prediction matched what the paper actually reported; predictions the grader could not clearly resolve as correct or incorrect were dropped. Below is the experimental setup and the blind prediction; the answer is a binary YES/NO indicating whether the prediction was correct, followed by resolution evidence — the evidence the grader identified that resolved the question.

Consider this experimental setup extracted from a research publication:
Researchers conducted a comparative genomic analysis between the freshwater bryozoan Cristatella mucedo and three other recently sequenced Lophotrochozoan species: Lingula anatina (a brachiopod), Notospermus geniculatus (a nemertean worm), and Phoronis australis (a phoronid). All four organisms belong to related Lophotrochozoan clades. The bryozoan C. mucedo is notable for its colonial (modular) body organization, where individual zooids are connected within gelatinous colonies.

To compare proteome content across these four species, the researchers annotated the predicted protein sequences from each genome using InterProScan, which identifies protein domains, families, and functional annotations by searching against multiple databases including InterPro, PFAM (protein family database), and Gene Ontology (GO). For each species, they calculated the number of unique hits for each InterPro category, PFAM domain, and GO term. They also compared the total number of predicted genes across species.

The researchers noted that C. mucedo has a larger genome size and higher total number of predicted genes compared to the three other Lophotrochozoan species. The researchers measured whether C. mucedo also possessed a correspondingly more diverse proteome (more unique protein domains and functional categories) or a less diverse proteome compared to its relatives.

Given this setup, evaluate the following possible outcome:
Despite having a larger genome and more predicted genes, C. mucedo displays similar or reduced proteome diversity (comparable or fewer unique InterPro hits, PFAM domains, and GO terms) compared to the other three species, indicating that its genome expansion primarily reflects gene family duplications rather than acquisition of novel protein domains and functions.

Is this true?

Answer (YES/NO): YES